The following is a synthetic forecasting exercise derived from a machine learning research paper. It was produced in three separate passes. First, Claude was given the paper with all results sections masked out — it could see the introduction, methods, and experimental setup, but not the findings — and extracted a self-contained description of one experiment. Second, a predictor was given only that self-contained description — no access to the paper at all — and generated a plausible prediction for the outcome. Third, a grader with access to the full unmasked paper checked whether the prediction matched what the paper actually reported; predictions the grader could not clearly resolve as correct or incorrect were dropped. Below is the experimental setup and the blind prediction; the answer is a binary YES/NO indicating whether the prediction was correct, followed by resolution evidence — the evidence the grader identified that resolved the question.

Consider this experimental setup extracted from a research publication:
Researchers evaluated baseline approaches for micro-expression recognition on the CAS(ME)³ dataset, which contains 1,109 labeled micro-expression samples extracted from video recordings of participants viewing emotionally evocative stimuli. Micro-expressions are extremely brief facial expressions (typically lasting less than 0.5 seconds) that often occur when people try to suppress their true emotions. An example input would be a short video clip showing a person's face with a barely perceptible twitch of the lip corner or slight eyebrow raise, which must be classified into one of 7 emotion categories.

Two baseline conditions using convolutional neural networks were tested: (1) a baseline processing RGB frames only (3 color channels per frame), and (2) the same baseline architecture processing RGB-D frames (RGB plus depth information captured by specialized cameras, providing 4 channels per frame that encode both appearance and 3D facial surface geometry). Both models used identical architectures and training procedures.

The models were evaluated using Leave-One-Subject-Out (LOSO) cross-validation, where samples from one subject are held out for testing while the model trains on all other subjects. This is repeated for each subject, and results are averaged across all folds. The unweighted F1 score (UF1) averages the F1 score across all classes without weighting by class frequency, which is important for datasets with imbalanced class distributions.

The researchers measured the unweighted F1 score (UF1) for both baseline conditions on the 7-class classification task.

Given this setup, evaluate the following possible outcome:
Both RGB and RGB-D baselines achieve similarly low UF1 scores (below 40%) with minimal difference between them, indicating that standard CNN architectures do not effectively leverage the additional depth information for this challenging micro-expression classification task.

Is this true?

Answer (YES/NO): YES